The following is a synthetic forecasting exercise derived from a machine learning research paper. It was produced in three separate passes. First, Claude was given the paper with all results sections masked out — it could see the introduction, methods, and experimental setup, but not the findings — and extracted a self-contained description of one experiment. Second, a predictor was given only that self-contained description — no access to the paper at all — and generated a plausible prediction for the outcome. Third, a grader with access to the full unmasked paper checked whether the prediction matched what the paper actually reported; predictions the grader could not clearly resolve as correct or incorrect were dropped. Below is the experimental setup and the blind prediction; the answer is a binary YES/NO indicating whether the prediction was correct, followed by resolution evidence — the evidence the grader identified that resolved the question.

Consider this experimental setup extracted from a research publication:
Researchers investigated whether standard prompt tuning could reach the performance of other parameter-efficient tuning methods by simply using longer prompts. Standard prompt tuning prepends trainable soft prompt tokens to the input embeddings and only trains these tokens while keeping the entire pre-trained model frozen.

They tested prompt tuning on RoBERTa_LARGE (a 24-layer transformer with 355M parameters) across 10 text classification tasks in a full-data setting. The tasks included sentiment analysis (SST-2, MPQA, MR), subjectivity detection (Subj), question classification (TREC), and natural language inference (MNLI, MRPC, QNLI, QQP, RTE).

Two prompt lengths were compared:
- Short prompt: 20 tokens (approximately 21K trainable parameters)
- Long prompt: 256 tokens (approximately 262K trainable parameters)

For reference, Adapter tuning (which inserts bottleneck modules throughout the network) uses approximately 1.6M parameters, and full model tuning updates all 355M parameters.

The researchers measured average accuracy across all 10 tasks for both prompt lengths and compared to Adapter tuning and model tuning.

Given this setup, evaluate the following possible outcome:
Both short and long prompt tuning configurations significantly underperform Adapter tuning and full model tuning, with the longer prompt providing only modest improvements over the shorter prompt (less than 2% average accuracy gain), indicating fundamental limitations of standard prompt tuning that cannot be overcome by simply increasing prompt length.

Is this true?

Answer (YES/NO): YES